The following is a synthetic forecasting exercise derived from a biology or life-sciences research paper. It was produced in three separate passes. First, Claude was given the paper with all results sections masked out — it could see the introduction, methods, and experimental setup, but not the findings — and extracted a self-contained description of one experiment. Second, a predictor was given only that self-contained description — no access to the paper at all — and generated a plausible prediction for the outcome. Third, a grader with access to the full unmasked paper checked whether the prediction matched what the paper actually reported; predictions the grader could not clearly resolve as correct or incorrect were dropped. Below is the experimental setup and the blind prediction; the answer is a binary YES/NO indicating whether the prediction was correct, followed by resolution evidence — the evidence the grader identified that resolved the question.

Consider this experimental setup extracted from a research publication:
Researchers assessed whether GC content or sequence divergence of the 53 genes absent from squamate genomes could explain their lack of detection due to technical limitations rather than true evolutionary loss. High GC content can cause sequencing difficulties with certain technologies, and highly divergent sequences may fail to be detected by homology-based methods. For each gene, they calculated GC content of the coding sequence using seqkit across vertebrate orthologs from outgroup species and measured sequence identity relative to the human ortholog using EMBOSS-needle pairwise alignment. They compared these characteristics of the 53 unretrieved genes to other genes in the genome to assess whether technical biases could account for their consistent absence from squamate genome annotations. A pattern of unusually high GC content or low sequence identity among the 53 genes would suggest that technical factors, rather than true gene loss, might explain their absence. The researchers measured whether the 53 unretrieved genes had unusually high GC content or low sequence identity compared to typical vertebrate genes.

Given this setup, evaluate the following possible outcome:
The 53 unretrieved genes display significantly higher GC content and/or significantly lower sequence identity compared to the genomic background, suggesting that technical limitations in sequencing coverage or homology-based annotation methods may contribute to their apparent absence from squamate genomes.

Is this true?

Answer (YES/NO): NO